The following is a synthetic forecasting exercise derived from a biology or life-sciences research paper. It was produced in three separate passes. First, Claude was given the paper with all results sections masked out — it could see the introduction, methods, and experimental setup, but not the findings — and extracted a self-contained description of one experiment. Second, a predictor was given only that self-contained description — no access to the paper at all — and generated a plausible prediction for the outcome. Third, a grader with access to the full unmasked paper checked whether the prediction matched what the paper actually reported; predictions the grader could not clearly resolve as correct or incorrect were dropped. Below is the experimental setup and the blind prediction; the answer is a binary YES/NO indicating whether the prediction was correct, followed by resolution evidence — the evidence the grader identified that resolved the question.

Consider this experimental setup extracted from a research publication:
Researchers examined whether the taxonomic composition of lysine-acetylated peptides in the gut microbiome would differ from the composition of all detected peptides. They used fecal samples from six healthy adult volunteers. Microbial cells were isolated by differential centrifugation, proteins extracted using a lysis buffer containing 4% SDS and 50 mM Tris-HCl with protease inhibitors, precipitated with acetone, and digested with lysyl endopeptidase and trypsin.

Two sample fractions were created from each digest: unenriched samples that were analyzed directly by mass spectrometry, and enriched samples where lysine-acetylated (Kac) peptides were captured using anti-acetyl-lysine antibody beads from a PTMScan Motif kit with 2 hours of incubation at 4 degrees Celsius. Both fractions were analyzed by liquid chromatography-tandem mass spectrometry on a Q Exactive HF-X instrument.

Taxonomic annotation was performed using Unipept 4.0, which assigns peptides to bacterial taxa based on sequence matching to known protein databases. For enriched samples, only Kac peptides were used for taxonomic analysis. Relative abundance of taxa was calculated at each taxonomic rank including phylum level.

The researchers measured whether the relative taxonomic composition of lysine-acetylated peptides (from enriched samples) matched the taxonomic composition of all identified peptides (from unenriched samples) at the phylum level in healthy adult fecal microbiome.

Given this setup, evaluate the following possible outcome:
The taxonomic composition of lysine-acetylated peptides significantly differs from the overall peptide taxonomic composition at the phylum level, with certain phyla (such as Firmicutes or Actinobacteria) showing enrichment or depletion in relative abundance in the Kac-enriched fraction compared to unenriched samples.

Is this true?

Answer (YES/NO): YES